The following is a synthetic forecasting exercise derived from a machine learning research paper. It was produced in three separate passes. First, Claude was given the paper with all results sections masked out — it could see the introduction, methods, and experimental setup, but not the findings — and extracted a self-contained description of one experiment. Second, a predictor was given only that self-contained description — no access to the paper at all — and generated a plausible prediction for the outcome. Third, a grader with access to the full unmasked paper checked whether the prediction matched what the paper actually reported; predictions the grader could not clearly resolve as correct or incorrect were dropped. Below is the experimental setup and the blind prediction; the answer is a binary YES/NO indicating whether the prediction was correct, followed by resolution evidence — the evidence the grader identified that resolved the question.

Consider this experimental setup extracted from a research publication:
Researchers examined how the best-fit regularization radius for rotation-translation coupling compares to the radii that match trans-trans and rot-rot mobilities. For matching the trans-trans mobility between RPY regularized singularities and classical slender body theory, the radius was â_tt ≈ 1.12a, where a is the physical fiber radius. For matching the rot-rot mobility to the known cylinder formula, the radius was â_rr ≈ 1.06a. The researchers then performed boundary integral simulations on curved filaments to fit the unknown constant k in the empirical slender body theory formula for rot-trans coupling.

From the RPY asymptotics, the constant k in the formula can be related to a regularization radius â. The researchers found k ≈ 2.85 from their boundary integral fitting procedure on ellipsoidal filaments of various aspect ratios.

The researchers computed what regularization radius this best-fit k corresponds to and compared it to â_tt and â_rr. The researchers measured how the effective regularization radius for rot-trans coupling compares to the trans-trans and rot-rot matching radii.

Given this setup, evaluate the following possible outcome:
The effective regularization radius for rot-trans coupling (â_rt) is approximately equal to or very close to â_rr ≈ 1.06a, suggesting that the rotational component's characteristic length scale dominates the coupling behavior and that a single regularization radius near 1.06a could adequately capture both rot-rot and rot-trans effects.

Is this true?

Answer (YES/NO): NO